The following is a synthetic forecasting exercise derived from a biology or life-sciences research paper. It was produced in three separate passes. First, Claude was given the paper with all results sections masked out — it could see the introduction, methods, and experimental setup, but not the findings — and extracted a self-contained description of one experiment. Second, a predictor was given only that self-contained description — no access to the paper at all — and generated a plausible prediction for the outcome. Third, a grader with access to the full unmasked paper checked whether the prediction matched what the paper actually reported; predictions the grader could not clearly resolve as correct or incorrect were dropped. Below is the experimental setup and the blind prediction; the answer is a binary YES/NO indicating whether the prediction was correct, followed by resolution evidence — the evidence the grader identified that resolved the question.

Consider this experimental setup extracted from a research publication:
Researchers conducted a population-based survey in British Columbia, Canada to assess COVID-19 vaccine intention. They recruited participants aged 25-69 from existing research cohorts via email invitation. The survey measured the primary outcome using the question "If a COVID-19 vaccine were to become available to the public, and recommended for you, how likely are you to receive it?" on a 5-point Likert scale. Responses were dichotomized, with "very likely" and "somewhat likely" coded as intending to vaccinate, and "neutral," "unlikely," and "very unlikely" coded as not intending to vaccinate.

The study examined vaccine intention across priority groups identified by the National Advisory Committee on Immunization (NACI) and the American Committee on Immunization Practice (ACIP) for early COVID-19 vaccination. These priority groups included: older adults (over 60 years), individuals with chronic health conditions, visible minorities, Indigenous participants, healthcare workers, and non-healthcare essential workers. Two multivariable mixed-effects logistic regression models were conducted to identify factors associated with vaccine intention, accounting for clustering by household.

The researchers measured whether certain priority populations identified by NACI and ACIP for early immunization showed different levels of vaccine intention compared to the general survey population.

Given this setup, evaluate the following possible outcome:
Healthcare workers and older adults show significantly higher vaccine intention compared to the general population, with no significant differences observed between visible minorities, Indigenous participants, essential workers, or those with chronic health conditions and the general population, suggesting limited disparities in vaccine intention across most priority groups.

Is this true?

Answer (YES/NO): NO